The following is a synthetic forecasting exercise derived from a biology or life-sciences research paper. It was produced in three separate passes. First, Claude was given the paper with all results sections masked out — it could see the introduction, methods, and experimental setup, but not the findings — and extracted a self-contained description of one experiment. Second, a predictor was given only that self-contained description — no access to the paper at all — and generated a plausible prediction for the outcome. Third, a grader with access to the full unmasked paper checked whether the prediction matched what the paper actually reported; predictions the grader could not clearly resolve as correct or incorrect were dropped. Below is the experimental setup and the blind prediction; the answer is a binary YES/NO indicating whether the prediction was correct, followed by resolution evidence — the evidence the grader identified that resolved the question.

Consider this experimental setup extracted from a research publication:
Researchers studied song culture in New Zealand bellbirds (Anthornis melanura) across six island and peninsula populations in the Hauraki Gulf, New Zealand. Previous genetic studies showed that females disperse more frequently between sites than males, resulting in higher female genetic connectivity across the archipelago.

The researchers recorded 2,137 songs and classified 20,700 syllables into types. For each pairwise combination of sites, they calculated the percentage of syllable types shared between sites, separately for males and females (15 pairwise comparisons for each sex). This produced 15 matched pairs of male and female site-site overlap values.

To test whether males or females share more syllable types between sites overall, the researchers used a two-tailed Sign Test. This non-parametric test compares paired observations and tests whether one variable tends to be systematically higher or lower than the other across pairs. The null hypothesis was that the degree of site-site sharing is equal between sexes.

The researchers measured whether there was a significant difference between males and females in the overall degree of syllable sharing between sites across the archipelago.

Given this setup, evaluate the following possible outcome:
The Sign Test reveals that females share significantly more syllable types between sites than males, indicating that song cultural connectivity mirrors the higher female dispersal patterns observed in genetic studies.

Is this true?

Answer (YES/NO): NO